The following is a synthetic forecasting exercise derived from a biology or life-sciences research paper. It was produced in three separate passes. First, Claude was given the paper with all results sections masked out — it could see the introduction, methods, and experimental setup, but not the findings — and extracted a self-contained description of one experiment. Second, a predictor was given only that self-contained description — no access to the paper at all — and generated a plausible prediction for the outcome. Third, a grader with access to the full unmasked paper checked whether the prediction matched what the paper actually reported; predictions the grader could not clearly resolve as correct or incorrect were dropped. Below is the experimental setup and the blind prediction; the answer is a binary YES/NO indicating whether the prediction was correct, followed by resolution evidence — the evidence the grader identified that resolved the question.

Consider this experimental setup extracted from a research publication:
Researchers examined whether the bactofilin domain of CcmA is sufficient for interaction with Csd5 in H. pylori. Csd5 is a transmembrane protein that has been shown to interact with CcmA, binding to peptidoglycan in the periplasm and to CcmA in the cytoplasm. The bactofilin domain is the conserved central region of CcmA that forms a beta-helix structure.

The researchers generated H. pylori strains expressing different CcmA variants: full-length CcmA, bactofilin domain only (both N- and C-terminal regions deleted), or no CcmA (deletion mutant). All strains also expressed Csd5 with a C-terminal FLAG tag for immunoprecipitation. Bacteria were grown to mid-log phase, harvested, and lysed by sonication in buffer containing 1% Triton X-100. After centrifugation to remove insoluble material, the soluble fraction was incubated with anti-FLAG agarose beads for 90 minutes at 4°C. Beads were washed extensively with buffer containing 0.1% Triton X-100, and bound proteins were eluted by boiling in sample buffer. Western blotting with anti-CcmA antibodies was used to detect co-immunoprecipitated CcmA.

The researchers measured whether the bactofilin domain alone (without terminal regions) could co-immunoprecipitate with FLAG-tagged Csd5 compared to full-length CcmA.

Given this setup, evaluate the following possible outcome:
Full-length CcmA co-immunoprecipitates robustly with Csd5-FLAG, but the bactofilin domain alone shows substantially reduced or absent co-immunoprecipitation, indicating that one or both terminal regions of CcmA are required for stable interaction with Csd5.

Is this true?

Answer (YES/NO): NO